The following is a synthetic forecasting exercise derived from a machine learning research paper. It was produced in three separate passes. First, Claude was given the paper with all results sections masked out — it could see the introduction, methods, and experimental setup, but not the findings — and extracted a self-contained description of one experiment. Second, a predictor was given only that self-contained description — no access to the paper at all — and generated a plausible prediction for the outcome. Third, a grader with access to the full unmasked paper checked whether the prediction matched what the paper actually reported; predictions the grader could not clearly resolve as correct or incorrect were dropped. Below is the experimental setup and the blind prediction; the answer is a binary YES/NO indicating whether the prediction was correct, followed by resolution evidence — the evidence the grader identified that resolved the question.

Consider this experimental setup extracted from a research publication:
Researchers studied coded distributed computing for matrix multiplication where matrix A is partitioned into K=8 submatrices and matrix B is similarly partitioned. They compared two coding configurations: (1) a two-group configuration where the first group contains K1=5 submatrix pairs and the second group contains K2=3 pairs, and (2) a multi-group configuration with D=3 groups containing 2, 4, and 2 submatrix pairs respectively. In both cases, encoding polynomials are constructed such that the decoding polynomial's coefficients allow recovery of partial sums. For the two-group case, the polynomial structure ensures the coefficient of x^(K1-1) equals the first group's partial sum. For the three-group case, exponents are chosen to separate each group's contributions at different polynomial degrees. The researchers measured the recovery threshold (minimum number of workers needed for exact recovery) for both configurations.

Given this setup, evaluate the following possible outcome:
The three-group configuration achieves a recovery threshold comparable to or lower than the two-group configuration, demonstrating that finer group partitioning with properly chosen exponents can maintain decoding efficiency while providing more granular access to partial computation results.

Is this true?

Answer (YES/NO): NO